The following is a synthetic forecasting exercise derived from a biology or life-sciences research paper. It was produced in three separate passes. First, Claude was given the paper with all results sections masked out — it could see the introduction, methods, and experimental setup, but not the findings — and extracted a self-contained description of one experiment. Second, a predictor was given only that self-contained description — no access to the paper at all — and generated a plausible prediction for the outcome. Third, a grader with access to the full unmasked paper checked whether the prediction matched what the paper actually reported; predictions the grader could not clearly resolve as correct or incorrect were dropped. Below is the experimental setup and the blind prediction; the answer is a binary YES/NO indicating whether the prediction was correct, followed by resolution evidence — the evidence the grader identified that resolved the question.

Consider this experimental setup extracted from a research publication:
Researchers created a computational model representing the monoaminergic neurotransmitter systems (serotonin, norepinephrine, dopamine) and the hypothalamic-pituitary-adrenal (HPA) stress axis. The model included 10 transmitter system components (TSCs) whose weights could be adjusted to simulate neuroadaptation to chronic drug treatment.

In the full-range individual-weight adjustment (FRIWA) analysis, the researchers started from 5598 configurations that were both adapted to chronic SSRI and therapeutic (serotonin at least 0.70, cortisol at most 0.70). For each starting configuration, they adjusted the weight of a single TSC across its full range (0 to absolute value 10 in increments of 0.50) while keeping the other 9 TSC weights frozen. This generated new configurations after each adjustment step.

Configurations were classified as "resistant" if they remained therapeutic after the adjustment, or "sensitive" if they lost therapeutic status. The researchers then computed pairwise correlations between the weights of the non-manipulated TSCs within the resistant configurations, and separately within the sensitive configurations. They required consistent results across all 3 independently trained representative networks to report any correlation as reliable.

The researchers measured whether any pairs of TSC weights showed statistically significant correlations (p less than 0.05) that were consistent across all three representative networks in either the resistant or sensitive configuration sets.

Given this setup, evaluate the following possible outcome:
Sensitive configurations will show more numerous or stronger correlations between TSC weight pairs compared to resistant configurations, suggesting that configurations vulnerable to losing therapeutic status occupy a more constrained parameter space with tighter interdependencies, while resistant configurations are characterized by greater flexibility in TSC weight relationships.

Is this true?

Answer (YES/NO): NO